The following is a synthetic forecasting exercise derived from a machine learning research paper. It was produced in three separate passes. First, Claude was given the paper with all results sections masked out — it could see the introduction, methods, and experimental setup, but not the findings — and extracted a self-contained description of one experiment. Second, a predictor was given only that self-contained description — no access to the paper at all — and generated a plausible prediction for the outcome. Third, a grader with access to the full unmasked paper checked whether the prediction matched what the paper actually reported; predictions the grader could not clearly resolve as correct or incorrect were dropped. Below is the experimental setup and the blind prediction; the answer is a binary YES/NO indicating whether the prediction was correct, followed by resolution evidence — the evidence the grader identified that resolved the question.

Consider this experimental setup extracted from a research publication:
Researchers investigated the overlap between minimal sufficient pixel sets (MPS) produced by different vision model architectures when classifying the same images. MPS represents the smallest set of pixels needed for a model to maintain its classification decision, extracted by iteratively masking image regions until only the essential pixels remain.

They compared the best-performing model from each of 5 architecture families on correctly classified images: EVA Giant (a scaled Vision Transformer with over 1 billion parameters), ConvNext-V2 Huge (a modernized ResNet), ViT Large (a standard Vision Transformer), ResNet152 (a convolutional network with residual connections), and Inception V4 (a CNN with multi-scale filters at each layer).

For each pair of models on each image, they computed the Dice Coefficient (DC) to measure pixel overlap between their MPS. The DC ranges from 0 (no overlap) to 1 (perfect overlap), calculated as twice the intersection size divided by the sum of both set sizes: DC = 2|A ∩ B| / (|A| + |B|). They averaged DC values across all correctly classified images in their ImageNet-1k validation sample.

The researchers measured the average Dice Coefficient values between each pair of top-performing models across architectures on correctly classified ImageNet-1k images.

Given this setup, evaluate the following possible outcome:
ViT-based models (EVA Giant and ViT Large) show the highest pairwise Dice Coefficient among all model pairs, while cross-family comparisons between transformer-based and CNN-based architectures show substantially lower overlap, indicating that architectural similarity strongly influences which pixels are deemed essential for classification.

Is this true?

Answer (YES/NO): NO